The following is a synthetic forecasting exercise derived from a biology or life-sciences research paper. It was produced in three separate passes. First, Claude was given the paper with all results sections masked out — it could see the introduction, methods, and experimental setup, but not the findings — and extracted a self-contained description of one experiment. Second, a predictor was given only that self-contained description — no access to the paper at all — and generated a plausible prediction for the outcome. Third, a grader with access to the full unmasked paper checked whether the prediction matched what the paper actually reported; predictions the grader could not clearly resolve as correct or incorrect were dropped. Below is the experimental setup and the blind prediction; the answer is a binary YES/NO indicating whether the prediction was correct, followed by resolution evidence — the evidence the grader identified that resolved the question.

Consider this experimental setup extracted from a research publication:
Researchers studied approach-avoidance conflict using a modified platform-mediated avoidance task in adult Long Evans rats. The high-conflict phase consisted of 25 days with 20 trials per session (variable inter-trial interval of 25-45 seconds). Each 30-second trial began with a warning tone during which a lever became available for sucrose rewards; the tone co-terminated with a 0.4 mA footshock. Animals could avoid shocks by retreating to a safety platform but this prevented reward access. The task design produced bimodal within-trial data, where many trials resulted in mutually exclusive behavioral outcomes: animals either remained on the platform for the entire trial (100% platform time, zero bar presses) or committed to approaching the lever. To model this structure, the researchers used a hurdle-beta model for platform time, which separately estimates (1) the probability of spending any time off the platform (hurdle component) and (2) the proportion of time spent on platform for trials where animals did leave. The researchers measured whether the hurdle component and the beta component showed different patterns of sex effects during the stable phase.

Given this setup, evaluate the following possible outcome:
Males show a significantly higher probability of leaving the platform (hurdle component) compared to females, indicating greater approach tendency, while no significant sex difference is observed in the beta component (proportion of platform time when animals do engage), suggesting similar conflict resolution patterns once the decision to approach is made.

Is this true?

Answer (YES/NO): NO